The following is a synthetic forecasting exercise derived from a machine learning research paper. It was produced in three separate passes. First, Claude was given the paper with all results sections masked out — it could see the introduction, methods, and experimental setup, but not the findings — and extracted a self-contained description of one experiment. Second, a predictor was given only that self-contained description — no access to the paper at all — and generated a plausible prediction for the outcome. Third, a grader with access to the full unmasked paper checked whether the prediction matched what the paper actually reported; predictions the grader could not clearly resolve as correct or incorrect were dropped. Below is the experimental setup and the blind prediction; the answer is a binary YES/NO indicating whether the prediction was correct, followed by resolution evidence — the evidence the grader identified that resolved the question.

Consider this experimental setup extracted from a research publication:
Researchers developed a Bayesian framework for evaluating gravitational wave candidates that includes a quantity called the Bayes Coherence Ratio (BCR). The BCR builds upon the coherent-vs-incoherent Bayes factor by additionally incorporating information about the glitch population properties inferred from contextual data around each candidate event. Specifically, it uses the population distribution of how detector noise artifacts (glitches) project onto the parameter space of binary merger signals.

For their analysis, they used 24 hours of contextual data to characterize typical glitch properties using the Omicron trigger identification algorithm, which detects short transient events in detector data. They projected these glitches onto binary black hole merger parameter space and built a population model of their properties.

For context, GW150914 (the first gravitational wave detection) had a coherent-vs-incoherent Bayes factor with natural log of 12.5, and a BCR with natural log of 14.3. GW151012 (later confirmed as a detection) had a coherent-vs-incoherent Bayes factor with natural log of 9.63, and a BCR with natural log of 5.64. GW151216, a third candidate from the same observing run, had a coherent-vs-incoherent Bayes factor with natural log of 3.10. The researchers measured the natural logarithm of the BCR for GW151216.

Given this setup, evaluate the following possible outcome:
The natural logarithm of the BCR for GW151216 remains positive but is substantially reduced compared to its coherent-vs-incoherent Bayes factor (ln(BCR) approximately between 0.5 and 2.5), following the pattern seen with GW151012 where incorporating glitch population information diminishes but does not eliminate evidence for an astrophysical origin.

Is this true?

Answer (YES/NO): NO